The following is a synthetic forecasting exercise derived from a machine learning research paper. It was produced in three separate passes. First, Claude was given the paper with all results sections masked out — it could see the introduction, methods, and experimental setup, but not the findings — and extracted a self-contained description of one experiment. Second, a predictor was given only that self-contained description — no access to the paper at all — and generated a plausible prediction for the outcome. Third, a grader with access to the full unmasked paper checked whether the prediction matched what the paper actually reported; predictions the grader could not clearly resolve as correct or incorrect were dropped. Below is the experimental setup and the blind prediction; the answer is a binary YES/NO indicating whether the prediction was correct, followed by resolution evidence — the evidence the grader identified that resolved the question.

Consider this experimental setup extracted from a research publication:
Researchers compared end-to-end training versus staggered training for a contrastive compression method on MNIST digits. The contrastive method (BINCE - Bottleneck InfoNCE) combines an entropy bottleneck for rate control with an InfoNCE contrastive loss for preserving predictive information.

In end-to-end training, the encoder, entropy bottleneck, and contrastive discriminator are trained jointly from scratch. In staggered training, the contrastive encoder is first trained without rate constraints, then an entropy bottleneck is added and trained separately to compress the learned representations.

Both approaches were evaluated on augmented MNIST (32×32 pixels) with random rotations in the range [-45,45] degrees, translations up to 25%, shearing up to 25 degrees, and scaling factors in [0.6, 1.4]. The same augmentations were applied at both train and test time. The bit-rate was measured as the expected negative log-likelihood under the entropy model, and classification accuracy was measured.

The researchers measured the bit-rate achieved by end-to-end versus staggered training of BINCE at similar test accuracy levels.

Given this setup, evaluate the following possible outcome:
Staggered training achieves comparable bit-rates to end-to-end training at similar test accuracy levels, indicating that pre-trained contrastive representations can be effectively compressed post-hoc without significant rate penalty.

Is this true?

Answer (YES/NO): NO